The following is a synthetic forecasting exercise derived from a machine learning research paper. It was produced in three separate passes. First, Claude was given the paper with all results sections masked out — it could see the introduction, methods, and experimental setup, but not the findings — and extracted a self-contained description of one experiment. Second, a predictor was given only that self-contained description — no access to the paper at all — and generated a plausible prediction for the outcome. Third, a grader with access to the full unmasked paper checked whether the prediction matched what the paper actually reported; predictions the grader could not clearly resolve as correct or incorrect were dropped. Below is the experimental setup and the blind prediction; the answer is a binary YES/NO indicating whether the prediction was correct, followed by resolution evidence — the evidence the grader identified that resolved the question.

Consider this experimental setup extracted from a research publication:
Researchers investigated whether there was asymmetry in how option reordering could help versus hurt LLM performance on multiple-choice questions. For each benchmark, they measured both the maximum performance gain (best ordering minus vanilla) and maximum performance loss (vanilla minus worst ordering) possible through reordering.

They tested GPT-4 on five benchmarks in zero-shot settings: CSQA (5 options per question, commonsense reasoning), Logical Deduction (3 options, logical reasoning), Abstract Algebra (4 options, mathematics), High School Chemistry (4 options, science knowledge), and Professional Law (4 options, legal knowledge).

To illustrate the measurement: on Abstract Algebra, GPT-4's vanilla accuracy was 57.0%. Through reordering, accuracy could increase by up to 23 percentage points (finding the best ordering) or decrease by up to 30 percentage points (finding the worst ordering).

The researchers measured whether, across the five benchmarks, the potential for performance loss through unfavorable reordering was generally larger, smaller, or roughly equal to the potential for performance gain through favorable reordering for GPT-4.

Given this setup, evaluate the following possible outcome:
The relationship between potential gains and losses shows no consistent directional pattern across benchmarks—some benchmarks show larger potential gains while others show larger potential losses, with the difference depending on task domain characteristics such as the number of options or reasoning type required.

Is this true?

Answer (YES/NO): NO